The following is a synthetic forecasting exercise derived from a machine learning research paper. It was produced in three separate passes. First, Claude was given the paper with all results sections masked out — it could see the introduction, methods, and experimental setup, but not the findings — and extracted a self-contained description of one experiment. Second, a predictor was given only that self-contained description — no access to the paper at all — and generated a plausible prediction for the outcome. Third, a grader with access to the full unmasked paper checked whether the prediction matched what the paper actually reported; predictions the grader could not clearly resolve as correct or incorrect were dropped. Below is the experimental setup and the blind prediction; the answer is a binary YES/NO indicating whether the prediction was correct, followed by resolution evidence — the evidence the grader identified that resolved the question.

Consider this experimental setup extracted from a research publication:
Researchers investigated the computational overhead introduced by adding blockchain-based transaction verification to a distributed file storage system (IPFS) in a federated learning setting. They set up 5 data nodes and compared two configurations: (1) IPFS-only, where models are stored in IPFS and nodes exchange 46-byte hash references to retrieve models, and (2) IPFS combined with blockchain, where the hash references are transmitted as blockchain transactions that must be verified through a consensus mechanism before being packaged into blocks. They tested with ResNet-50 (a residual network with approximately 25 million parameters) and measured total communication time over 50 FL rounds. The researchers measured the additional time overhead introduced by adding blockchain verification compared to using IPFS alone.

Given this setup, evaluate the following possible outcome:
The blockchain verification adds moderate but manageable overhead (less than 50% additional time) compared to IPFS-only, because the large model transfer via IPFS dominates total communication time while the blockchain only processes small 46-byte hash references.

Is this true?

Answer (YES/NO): NO